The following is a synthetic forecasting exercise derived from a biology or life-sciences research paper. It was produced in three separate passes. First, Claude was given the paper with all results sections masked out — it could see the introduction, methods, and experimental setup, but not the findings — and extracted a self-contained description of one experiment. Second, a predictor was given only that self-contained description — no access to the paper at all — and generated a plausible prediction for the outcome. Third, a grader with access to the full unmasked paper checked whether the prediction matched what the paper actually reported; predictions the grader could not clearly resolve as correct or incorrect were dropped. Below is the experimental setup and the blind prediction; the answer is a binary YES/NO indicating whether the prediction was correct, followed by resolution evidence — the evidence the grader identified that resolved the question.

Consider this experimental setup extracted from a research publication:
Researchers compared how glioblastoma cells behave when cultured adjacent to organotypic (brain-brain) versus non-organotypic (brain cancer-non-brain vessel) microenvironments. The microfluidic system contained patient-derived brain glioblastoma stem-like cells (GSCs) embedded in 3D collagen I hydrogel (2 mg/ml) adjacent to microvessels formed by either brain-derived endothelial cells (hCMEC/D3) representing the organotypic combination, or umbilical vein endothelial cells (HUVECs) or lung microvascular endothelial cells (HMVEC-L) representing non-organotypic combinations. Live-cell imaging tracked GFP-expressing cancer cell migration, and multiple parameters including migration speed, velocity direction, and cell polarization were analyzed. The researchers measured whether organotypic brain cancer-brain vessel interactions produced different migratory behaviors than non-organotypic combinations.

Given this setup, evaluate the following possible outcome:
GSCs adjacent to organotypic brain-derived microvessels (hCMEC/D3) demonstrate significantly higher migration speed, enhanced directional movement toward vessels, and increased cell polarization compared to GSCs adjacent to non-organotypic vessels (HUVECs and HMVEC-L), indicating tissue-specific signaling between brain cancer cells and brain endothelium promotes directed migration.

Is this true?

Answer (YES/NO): YES